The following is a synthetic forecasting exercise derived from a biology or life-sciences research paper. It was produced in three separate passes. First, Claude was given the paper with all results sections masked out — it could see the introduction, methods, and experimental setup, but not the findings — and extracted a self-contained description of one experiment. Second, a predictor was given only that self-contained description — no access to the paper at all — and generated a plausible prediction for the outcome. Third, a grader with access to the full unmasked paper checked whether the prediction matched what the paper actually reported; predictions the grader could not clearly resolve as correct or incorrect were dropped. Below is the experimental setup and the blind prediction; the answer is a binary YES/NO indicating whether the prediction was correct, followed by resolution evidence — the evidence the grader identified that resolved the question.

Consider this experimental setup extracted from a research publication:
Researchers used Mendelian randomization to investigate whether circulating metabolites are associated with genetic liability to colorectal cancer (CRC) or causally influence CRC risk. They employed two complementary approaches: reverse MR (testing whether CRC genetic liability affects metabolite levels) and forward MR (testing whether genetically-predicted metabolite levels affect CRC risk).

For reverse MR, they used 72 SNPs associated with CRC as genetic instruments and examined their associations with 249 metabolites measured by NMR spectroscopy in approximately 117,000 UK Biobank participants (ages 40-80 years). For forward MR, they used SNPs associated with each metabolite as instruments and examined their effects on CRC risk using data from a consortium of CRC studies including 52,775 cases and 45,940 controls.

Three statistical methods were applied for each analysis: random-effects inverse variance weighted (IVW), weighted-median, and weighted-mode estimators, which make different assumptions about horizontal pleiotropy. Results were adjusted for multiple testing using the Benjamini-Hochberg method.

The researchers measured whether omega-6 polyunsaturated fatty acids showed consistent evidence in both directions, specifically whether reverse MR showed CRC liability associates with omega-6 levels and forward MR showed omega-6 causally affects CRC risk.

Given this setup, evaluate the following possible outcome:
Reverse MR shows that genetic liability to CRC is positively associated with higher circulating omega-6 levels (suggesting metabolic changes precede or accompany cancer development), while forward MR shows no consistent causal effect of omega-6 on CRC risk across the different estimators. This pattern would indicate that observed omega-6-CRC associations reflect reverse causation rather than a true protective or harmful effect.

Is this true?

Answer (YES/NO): NO